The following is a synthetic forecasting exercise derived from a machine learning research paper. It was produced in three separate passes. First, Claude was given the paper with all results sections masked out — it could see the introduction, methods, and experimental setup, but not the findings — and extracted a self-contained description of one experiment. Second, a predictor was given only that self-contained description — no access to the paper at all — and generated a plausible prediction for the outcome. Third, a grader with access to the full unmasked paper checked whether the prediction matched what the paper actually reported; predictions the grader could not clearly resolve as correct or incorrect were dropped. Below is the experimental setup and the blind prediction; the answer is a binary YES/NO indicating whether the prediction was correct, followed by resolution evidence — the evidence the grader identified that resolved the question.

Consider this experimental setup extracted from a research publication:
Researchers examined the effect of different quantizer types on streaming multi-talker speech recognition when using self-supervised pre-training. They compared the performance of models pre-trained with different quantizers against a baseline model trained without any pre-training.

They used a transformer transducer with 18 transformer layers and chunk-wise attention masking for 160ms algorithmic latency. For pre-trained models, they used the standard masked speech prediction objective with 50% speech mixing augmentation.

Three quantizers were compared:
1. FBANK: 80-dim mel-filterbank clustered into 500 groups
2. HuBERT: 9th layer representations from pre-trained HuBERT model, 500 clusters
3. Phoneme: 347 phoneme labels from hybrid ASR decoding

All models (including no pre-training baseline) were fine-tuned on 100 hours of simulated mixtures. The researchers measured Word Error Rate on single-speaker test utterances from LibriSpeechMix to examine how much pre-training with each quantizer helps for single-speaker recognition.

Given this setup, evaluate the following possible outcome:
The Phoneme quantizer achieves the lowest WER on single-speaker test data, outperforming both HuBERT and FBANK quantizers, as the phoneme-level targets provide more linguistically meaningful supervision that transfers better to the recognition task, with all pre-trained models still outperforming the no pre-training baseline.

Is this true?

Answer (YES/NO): YES